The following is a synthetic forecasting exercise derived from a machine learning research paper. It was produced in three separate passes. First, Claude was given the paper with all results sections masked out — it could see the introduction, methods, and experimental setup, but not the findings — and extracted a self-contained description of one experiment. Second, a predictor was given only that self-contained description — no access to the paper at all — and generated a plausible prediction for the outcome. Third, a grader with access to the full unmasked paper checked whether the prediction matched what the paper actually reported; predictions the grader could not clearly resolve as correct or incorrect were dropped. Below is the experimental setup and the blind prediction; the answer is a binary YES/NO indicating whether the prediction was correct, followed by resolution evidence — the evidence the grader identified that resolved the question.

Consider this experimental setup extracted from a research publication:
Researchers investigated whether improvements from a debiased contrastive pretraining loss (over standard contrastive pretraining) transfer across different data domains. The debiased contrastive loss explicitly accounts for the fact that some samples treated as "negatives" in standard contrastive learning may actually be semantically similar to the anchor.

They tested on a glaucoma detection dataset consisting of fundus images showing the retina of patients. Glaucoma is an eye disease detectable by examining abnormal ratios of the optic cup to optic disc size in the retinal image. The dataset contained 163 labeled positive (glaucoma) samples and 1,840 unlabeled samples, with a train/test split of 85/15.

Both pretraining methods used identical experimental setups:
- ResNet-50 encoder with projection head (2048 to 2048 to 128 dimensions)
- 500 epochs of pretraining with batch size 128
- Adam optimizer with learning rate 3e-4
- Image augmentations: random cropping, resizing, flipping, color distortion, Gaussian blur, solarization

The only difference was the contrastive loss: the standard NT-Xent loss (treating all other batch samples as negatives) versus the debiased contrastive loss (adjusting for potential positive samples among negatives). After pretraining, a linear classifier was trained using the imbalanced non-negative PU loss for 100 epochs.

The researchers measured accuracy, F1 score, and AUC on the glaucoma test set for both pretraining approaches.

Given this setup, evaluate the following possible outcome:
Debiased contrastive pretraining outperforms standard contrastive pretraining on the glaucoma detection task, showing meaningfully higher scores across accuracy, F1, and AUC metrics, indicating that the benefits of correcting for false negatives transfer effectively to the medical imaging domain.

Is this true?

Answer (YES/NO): NO